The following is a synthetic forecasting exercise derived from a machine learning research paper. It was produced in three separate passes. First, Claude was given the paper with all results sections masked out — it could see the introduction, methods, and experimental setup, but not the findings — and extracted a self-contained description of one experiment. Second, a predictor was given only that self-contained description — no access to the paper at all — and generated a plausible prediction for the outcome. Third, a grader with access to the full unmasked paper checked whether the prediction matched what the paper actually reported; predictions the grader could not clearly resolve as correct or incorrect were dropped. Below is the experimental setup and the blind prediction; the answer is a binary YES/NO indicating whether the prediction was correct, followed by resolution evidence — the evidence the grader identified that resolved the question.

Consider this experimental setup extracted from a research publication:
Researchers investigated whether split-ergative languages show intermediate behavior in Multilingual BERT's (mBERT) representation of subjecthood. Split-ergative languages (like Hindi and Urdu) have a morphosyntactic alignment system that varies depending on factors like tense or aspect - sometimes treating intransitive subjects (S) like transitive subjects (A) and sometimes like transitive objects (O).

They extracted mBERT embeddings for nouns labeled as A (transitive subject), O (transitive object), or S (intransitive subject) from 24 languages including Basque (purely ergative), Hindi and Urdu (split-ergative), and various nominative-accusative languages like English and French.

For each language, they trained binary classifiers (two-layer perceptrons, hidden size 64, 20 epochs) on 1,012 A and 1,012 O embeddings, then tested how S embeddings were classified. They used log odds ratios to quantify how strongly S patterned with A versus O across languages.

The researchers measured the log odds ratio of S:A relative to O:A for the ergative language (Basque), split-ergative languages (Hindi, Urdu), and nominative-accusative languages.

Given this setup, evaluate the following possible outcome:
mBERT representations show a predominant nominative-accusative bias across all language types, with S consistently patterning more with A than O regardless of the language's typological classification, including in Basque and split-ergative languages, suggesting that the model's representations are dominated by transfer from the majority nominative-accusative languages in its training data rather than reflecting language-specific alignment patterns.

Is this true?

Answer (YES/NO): NO